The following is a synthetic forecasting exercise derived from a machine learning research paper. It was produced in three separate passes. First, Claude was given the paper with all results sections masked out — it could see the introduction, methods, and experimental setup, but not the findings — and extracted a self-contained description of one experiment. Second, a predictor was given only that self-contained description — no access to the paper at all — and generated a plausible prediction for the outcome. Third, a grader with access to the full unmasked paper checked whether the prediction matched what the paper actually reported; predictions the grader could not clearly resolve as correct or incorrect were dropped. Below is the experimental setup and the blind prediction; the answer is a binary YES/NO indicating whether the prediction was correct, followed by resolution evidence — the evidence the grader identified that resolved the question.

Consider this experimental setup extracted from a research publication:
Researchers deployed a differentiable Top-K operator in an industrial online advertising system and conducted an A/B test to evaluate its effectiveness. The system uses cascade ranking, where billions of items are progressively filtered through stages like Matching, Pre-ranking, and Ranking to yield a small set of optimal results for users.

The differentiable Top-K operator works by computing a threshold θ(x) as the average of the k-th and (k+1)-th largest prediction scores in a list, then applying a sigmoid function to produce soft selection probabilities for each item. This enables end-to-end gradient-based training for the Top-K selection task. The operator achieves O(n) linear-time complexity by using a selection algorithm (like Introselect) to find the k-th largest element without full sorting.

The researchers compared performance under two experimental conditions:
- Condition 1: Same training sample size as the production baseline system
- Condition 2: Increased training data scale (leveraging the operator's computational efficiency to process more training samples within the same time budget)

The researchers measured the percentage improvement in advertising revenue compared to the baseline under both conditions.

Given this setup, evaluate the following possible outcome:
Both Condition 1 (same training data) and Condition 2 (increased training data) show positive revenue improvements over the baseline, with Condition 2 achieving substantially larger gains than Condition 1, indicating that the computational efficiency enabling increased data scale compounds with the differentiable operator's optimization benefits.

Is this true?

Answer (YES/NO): YES